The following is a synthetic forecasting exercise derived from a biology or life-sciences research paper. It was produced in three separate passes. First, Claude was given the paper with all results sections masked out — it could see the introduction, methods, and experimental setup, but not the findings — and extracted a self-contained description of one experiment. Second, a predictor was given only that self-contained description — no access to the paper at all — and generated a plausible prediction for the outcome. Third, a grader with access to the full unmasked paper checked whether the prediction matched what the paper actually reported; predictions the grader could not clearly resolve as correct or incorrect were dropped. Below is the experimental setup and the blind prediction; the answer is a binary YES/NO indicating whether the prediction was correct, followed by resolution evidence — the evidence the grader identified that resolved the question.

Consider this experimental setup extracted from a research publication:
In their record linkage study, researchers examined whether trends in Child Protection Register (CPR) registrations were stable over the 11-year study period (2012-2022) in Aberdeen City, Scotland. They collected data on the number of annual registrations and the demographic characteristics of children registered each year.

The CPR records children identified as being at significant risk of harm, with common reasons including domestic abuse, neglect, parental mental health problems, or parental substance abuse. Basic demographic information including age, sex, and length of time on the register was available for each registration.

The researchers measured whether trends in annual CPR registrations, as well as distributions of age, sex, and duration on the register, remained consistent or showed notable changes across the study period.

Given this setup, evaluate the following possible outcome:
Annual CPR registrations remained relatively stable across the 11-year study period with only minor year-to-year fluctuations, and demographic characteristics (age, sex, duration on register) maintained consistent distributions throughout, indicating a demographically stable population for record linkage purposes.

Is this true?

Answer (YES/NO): YES